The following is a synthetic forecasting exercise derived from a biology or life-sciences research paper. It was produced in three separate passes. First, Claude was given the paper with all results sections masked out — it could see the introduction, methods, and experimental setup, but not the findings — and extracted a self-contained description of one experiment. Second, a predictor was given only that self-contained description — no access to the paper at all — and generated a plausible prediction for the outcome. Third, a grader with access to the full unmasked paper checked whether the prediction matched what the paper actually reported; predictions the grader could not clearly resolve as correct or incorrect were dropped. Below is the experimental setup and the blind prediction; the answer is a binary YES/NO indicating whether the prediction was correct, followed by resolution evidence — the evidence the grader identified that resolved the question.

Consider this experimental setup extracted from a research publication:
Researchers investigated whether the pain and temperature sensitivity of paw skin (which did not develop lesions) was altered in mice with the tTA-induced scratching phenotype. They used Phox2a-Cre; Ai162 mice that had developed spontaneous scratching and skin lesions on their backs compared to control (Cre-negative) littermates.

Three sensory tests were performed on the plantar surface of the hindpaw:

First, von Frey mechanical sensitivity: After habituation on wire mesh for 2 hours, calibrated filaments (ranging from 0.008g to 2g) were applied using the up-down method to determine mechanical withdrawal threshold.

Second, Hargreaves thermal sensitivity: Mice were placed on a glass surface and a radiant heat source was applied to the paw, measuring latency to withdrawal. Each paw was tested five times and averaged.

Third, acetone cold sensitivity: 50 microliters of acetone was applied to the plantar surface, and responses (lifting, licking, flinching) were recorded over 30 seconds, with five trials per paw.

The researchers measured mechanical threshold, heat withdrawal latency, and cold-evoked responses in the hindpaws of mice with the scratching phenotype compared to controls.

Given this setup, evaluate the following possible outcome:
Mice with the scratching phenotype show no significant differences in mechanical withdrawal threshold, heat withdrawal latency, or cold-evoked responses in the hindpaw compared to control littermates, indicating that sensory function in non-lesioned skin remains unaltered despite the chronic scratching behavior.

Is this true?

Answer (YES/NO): YES